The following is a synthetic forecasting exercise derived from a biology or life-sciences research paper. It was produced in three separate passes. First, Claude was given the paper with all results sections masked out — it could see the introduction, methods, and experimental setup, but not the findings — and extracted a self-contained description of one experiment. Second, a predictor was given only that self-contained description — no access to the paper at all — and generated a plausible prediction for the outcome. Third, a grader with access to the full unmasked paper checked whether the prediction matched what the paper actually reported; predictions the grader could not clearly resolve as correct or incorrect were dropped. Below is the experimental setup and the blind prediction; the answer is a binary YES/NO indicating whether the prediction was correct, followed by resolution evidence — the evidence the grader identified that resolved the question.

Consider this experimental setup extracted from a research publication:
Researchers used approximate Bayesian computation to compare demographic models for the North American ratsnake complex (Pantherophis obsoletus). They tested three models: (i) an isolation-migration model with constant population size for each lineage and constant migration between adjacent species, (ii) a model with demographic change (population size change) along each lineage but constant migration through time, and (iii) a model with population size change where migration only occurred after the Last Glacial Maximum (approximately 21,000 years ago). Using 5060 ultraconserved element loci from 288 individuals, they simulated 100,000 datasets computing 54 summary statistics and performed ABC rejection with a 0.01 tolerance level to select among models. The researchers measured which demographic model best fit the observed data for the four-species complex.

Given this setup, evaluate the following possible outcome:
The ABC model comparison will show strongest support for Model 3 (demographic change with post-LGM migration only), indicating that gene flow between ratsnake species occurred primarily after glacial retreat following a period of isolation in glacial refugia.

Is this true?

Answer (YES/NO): NO